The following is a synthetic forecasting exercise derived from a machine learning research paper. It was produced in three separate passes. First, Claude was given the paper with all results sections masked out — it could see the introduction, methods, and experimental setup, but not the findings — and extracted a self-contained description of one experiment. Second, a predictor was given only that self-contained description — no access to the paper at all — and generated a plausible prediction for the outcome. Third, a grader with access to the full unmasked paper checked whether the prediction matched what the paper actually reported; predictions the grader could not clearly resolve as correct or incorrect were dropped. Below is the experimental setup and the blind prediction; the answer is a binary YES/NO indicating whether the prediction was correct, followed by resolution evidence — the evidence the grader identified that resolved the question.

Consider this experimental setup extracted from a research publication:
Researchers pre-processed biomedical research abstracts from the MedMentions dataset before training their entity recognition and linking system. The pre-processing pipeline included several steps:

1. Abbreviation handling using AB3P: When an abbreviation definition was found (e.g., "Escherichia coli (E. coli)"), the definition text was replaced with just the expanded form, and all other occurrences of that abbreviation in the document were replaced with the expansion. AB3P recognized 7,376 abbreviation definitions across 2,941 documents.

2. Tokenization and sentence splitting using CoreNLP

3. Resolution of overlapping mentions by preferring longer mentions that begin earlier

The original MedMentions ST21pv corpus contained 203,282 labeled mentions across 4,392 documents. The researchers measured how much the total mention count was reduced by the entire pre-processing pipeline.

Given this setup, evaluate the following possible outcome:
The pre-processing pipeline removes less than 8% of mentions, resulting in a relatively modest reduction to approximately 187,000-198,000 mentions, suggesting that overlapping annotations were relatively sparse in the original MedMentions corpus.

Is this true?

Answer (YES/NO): YES